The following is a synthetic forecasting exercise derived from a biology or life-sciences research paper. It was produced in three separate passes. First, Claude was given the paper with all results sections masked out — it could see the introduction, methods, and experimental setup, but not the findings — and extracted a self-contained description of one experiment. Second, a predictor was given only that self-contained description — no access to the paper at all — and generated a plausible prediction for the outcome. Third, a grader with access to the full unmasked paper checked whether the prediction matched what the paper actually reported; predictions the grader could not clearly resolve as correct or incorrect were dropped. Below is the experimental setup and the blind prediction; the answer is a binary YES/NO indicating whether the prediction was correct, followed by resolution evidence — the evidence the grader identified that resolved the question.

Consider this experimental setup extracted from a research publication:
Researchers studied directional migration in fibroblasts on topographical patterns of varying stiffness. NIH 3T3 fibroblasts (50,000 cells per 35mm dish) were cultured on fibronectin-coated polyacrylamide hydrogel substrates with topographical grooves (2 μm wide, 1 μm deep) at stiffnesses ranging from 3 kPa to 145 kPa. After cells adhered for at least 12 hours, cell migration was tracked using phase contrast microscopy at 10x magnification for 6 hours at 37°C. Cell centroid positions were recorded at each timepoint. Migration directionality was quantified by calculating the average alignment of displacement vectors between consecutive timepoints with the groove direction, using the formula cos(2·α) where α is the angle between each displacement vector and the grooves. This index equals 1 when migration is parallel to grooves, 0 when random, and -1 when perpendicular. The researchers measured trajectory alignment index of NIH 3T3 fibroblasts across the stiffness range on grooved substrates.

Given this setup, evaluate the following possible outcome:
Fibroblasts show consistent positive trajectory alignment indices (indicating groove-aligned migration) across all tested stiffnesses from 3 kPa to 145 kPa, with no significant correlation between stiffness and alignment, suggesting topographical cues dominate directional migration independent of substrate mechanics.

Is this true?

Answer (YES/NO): YES